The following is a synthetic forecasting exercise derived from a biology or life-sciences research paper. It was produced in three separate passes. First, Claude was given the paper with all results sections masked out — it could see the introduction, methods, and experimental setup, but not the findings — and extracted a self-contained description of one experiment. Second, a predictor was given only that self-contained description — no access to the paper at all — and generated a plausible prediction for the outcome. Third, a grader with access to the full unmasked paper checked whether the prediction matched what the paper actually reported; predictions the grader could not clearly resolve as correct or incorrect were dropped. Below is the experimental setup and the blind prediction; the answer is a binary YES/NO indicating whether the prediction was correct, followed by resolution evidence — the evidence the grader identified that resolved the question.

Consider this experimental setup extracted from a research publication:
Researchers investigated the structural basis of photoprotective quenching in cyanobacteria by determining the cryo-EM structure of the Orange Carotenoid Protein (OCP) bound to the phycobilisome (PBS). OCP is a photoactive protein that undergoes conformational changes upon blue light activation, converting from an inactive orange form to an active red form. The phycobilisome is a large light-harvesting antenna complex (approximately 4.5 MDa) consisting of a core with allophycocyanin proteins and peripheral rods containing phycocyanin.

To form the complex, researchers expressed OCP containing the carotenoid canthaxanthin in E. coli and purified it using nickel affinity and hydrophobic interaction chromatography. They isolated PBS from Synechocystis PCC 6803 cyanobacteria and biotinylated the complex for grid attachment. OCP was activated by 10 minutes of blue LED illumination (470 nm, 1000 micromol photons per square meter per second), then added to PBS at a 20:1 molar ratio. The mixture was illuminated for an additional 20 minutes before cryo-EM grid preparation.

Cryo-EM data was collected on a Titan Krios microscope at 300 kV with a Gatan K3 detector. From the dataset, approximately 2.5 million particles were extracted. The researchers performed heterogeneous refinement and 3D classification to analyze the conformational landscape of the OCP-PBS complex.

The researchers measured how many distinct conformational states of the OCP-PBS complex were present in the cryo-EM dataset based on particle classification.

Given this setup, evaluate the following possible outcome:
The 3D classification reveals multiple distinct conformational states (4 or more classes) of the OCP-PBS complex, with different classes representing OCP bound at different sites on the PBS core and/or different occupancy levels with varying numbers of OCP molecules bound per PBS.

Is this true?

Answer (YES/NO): NO